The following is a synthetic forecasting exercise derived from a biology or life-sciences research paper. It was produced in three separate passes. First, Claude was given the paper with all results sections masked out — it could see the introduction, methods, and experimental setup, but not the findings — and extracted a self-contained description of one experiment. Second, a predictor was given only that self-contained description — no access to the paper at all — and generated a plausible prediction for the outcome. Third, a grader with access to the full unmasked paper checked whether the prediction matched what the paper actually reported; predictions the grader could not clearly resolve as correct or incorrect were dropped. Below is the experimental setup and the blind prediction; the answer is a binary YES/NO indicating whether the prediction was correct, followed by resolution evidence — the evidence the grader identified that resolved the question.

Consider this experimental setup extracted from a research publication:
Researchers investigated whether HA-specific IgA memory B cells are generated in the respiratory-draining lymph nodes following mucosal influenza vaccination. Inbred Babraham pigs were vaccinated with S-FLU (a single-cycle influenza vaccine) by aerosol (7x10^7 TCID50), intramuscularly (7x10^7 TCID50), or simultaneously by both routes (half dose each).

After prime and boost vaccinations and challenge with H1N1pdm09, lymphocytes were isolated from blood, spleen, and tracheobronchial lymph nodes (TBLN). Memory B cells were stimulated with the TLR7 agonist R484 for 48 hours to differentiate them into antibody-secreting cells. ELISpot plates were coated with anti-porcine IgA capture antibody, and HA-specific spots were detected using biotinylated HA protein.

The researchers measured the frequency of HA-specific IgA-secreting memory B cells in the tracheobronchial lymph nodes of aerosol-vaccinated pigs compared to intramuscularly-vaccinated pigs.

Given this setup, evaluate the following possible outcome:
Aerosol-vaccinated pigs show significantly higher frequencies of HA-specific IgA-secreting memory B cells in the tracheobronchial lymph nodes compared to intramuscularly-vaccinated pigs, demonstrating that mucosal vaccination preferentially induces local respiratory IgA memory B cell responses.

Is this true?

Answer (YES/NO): YES